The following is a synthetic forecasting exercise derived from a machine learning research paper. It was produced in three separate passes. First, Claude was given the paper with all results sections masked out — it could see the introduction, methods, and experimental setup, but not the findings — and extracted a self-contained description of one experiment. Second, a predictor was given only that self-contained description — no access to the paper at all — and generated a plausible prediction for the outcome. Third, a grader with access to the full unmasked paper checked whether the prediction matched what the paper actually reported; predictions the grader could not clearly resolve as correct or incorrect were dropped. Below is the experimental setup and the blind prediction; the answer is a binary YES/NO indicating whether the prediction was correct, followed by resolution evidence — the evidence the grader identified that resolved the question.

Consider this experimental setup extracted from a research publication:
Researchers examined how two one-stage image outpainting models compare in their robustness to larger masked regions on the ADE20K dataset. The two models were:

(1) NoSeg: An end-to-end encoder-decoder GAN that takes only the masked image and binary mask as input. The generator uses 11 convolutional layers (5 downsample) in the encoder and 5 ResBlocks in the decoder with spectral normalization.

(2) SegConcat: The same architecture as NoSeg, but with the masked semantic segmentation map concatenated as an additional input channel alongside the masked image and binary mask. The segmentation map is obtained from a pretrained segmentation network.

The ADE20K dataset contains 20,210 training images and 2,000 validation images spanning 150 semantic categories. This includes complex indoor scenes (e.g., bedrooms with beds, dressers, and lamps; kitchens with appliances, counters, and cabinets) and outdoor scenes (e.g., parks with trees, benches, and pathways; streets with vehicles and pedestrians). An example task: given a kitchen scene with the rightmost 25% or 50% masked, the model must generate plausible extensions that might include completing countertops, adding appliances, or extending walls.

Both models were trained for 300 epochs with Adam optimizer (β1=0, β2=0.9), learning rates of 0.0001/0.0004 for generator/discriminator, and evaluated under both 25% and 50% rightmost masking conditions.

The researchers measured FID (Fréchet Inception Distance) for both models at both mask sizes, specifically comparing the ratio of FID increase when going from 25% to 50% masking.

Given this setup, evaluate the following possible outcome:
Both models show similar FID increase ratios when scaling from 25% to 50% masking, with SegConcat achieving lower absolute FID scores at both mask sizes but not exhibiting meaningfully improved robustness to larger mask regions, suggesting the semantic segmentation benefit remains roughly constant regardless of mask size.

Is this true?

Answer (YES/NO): NO